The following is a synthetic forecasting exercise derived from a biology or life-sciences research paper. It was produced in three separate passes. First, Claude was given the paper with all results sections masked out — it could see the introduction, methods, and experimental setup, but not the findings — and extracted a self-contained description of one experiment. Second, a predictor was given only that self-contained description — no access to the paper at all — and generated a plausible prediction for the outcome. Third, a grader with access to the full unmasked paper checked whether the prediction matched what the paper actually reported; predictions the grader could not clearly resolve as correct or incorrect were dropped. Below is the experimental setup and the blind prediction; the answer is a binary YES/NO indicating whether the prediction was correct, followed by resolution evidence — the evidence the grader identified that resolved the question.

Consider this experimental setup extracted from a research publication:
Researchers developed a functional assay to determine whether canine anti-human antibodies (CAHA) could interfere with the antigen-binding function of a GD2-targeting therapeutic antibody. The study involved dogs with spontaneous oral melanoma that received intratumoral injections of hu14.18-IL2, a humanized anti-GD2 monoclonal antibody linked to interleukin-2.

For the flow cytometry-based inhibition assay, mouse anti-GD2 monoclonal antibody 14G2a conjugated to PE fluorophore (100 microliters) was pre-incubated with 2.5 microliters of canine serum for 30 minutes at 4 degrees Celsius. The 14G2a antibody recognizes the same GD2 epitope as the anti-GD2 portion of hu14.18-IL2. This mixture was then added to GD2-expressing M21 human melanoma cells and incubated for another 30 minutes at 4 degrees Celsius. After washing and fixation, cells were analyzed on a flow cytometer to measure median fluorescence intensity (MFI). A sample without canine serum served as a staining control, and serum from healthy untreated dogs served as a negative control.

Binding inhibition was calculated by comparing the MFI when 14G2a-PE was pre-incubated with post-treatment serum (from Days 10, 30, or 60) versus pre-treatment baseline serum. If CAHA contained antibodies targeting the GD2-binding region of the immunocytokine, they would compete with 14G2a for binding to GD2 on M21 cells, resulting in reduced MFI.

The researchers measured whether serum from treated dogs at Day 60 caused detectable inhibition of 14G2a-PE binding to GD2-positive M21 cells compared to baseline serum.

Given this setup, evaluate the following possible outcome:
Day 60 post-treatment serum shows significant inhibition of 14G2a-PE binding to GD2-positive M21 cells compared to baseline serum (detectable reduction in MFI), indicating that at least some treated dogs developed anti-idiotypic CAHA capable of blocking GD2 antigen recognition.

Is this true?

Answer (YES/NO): YES